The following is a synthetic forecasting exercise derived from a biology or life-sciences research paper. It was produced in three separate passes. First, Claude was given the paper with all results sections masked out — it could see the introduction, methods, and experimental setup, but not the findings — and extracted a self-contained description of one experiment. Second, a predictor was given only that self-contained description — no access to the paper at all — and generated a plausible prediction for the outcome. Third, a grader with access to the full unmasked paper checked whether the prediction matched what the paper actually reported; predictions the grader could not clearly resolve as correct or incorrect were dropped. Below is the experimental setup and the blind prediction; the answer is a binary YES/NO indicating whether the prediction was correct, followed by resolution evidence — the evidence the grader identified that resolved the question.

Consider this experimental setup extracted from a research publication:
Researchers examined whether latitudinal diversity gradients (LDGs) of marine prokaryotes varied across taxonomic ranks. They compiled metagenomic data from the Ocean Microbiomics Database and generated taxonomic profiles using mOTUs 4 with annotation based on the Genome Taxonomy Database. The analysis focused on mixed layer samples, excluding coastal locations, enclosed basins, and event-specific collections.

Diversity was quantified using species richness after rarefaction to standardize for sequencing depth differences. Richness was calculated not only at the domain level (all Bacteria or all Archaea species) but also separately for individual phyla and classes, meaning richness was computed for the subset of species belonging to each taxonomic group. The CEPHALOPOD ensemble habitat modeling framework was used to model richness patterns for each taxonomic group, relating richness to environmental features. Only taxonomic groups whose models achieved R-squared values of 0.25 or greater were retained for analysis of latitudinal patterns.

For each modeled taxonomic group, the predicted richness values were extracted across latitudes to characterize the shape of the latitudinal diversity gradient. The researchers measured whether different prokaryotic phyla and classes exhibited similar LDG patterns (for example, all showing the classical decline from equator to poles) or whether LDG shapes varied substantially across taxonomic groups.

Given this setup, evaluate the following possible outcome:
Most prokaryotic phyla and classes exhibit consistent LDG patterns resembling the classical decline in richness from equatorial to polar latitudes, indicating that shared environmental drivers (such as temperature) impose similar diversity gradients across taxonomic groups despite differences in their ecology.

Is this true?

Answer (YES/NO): NO